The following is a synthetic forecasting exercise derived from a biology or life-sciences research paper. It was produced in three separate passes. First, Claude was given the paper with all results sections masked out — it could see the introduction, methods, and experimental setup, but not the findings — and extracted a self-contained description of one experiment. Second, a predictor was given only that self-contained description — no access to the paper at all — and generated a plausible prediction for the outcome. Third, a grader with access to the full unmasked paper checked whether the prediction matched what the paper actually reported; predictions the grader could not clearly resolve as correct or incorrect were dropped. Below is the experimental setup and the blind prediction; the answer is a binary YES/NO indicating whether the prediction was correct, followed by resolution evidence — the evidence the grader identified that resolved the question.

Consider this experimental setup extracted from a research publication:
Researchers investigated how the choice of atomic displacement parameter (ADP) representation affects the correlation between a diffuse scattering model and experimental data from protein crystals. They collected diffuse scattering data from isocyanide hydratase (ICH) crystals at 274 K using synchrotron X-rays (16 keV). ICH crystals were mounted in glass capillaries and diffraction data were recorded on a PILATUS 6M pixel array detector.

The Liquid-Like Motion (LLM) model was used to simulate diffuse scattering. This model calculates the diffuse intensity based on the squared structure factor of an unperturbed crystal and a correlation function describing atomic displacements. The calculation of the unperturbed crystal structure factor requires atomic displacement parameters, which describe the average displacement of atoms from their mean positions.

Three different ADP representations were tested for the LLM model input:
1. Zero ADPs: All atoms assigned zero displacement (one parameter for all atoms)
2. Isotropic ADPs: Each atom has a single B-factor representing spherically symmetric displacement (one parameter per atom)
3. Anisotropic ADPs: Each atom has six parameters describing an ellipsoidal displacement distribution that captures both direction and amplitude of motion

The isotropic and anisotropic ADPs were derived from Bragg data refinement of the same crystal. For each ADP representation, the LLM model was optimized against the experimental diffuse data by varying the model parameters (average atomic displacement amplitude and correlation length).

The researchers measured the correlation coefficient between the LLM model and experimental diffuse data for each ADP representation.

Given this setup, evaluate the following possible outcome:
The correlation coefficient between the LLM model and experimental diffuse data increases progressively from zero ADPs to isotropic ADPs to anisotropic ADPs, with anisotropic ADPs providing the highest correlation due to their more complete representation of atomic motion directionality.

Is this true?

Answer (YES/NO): NO